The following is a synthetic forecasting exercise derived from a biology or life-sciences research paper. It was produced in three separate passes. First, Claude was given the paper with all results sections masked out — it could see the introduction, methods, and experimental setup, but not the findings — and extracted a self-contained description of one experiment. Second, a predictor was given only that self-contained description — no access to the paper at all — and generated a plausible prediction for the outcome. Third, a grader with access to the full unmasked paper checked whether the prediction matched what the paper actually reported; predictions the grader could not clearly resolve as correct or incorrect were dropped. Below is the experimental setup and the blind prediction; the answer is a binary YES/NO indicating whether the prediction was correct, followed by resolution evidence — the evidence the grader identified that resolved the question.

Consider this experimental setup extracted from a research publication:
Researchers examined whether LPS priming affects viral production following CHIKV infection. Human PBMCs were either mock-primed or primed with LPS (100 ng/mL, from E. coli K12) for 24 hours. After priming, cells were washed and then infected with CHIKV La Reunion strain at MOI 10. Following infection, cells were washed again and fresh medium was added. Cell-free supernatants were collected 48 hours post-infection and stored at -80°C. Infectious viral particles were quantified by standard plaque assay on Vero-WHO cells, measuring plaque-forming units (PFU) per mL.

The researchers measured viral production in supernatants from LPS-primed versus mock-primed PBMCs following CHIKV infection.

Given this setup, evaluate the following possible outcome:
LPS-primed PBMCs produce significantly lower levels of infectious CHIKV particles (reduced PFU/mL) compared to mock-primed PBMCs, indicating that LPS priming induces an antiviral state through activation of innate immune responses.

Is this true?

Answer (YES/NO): NO